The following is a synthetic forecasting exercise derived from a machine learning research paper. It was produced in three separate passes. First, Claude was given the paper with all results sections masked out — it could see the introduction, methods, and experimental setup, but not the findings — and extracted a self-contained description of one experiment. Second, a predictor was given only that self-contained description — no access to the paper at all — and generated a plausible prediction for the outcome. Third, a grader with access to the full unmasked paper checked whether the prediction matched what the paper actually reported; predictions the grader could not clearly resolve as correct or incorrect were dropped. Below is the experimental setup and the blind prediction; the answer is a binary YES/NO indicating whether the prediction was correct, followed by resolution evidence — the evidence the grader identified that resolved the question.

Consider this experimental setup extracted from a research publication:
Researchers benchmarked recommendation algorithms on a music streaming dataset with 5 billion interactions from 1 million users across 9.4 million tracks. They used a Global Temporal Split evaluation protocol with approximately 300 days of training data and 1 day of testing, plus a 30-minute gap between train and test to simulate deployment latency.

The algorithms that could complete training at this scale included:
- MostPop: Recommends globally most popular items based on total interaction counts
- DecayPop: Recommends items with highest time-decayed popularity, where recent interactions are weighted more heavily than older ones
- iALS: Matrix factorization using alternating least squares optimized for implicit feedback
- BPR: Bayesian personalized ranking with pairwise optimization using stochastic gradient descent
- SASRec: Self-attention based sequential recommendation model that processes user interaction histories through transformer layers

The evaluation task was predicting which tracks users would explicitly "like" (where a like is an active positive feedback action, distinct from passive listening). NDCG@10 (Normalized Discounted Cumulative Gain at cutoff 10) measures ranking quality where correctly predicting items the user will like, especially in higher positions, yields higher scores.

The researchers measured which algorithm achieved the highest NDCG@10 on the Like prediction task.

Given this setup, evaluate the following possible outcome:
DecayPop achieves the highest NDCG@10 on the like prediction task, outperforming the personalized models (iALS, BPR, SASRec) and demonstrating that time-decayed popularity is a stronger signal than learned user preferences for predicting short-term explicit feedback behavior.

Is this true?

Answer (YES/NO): YES